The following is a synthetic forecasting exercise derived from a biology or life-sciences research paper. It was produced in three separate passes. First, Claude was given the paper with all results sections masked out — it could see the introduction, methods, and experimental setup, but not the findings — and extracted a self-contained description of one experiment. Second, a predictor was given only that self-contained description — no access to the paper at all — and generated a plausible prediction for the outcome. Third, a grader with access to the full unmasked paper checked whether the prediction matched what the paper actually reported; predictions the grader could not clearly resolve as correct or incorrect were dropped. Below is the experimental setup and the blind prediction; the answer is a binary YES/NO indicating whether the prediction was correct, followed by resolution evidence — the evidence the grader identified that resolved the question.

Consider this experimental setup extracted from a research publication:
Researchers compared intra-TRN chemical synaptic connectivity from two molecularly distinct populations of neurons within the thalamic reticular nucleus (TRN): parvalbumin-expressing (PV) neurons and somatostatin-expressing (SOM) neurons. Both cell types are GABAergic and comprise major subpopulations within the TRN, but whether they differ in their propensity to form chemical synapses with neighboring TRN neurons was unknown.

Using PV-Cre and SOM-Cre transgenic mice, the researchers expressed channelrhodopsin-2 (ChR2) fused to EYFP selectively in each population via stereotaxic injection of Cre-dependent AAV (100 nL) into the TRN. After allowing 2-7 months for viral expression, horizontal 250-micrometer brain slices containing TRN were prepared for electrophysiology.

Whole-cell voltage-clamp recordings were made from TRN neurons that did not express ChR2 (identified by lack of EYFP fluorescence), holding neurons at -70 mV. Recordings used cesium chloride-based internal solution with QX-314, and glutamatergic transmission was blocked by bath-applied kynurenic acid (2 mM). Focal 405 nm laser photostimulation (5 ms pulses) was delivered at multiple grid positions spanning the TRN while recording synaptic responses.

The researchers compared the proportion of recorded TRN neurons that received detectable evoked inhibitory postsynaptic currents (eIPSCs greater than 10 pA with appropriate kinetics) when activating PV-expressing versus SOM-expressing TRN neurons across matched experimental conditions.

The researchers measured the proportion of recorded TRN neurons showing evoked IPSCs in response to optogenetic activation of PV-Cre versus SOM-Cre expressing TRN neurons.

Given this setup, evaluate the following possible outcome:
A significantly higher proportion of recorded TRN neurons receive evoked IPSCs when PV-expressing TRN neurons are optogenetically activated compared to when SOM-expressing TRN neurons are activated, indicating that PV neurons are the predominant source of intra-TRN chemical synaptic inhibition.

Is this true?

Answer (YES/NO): NO